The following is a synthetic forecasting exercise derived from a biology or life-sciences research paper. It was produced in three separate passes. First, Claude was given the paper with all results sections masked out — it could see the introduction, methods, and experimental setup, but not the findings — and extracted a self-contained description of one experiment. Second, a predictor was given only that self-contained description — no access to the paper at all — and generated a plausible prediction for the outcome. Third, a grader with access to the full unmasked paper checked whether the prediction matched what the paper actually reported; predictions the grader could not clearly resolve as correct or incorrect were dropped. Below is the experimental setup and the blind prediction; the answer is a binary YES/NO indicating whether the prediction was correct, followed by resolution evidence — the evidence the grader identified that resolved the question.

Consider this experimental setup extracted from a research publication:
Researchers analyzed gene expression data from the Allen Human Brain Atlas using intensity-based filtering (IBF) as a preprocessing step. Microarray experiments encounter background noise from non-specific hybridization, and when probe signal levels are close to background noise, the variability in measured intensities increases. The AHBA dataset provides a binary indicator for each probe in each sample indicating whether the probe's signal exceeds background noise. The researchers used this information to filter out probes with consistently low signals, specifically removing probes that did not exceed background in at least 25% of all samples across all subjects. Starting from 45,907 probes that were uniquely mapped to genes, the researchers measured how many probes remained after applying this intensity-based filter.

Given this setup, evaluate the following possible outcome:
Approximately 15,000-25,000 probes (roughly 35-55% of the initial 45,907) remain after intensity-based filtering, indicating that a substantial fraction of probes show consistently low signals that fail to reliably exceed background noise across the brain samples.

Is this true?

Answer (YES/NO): NO